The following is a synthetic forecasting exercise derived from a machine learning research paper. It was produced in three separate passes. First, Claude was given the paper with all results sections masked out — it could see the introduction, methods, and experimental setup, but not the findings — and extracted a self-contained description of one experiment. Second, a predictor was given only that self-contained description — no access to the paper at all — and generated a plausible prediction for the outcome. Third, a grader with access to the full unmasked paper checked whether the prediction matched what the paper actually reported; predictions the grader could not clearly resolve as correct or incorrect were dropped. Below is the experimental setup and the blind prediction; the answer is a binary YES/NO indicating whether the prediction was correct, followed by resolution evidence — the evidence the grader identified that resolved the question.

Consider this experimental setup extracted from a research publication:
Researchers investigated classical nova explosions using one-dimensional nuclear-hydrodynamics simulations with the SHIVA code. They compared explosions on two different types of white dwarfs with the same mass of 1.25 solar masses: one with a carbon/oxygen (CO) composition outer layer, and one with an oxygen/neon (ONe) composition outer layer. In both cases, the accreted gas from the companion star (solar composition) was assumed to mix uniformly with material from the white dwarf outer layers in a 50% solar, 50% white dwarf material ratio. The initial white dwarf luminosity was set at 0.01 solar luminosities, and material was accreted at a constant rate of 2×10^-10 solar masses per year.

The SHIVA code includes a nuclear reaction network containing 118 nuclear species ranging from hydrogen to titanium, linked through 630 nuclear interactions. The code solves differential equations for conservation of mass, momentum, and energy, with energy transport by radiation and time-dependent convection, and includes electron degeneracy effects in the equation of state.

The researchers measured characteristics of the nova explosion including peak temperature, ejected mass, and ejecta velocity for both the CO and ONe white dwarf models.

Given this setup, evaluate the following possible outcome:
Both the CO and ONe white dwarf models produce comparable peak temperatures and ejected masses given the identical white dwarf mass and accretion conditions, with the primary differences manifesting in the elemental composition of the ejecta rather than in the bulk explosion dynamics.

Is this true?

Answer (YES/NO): NO